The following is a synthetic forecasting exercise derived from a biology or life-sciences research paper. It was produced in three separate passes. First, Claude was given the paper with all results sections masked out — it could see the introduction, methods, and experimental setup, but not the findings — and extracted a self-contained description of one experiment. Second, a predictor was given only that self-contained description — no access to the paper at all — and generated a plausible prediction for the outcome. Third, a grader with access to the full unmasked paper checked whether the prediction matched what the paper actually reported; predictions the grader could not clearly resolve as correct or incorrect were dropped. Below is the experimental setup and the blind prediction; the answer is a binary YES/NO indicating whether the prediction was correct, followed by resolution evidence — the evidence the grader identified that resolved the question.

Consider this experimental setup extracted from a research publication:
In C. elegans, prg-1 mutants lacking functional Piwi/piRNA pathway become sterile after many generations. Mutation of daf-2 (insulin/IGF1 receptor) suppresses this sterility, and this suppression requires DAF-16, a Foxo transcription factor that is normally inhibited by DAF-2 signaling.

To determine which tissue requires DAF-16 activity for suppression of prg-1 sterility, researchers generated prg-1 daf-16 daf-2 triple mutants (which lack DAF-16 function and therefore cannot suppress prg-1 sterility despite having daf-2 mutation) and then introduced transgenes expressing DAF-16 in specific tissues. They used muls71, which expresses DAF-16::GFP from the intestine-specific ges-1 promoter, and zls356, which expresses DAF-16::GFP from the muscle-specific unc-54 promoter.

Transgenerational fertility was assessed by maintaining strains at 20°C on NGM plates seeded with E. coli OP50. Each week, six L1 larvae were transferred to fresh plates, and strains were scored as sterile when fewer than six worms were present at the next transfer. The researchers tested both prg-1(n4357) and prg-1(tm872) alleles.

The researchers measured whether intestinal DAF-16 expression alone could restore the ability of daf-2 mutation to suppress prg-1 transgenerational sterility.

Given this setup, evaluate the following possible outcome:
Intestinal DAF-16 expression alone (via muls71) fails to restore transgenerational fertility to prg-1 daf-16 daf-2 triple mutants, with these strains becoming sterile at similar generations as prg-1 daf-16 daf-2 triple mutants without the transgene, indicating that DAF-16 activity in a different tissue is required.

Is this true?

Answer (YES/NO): YES